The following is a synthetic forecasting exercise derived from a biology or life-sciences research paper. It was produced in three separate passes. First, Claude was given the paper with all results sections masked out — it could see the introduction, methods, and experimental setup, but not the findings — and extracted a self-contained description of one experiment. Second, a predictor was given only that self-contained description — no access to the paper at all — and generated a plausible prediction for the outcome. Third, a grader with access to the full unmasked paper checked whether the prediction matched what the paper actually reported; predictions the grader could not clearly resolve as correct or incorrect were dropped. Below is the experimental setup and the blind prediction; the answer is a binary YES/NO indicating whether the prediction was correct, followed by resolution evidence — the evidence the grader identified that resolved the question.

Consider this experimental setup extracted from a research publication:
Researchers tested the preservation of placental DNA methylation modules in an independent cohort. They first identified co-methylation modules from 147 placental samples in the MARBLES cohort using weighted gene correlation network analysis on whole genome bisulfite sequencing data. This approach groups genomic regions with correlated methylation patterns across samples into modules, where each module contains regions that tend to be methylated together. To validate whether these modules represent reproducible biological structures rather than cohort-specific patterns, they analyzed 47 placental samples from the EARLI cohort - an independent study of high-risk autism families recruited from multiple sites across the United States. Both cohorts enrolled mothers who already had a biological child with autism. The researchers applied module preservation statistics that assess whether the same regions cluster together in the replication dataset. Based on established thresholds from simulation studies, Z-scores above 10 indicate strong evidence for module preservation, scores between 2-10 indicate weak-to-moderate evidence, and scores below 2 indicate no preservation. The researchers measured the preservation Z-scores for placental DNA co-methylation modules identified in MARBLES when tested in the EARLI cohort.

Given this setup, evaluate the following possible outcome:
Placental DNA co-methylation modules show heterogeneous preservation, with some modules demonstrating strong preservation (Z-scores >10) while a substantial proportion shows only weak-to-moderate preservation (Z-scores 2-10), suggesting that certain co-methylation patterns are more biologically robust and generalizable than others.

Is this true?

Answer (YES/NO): NO